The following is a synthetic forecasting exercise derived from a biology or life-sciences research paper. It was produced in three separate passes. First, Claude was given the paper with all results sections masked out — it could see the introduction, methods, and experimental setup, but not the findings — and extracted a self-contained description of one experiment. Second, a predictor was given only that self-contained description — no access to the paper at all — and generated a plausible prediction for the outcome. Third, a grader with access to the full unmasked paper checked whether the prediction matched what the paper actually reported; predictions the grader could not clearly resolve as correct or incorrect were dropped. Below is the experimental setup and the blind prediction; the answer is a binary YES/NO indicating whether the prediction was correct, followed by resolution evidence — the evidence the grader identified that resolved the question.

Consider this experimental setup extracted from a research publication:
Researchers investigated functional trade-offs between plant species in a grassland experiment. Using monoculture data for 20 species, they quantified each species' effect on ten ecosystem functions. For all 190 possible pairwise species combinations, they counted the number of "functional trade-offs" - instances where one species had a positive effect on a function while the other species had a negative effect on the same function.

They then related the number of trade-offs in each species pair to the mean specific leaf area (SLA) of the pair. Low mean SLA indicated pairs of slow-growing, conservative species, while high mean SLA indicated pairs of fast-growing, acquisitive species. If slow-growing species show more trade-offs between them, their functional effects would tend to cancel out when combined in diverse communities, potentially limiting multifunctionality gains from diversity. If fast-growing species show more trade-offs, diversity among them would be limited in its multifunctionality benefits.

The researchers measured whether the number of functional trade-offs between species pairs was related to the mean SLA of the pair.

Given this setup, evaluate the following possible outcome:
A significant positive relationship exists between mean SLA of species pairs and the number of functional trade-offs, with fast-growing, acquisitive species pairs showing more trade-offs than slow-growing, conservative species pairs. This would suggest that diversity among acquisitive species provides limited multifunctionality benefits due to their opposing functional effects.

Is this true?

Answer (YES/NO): NO